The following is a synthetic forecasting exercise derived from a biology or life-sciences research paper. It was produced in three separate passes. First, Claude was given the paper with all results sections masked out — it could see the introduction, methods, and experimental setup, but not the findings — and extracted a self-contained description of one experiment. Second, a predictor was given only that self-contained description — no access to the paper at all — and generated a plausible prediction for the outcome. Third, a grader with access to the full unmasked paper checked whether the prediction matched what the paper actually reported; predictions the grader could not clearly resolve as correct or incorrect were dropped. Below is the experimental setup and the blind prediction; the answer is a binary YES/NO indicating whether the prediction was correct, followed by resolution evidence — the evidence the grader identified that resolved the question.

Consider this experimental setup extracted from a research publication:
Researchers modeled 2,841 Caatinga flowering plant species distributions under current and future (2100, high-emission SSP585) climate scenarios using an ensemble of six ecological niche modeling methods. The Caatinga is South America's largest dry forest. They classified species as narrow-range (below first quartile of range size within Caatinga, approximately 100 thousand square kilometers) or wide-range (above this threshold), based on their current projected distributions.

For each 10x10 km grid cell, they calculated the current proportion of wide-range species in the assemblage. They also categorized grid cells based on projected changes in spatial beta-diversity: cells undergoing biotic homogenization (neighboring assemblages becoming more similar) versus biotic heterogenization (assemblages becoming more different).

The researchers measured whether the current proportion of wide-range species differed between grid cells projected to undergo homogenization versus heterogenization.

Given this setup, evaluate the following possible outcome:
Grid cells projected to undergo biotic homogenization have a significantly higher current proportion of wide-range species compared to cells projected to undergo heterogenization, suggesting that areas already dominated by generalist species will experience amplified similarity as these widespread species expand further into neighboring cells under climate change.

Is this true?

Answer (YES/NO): YES